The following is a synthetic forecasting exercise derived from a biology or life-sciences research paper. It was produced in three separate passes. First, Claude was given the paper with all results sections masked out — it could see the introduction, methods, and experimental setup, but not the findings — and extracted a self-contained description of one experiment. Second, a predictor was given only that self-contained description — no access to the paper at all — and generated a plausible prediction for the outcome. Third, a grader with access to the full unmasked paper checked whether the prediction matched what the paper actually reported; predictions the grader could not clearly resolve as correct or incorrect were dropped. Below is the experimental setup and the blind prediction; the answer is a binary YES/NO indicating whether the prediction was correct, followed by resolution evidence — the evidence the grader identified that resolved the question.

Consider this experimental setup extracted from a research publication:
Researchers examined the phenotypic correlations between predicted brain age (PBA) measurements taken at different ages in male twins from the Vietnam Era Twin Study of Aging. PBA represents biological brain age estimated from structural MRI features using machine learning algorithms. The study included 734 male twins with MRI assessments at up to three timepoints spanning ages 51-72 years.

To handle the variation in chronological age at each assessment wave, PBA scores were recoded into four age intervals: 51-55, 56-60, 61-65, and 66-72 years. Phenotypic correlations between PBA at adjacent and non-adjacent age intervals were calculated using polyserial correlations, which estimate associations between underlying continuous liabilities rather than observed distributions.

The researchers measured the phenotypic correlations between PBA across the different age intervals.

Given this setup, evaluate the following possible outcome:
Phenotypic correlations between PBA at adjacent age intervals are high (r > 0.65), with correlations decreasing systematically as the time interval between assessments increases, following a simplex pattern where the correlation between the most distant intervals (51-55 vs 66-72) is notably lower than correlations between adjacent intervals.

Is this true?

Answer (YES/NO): NO